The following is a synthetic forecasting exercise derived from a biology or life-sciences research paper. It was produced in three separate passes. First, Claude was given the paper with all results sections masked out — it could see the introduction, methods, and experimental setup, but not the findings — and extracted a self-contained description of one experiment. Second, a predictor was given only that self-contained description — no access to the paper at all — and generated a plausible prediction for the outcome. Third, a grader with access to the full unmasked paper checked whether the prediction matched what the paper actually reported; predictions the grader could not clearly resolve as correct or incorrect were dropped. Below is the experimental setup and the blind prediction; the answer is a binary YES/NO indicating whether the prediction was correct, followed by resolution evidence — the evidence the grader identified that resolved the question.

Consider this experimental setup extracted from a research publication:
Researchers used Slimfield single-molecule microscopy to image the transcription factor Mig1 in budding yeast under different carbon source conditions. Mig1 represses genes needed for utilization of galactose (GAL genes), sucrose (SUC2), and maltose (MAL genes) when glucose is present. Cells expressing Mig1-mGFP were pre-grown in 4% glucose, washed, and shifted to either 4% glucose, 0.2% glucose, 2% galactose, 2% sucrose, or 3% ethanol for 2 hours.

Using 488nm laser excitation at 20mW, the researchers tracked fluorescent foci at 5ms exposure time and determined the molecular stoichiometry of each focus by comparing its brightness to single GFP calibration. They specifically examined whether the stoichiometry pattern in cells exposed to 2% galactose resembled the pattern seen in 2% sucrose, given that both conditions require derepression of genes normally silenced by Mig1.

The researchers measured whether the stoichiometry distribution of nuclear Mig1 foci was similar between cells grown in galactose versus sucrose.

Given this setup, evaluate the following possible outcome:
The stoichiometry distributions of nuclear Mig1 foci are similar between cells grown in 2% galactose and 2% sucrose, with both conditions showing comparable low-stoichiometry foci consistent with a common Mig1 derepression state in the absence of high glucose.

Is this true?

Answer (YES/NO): YES